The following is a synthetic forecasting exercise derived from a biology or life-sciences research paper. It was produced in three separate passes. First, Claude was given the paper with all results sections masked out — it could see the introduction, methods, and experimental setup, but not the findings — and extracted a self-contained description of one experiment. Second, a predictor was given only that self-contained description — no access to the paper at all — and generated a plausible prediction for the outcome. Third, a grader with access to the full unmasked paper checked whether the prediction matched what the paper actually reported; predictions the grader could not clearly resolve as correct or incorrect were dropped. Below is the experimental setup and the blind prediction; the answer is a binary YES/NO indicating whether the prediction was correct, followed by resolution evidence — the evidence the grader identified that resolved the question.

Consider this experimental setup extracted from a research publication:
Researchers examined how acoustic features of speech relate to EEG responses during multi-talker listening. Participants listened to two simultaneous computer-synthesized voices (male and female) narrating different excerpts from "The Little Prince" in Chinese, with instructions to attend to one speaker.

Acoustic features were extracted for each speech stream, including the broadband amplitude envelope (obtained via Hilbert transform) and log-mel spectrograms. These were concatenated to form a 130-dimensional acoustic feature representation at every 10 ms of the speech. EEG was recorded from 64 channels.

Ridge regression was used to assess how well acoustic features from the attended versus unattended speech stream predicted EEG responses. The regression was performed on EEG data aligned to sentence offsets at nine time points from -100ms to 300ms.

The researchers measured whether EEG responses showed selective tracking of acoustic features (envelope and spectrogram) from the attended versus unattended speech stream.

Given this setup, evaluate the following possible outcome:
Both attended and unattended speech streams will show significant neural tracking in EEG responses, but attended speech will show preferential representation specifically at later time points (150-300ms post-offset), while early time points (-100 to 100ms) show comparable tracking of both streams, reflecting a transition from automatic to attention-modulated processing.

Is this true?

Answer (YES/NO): NO